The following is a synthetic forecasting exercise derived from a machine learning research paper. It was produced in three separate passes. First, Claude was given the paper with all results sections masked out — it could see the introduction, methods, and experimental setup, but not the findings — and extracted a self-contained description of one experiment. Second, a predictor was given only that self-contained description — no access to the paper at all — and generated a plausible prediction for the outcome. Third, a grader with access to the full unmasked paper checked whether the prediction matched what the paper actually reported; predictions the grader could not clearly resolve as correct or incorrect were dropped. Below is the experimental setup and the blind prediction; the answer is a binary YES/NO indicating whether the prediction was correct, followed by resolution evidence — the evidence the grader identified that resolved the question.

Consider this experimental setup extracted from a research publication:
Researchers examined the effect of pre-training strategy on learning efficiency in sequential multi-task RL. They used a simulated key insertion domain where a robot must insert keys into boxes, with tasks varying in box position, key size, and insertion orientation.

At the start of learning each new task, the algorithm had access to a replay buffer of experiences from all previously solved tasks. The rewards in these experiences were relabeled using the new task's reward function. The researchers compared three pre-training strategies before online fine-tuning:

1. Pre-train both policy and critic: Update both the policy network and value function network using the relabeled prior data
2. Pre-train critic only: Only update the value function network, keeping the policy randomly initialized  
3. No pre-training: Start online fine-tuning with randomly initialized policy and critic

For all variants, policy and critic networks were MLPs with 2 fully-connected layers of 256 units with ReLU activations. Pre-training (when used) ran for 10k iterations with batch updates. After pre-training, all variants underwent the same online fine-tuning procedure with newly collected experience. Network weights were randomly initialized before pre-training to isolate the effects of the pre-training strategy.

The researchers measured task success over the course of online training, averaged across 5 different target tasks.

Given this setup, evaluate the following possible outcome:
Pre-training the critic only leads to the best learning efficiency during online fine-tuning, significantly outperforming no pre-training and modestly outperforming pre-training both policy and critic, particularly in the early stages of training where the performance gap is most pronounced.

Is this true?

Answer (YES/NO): NO